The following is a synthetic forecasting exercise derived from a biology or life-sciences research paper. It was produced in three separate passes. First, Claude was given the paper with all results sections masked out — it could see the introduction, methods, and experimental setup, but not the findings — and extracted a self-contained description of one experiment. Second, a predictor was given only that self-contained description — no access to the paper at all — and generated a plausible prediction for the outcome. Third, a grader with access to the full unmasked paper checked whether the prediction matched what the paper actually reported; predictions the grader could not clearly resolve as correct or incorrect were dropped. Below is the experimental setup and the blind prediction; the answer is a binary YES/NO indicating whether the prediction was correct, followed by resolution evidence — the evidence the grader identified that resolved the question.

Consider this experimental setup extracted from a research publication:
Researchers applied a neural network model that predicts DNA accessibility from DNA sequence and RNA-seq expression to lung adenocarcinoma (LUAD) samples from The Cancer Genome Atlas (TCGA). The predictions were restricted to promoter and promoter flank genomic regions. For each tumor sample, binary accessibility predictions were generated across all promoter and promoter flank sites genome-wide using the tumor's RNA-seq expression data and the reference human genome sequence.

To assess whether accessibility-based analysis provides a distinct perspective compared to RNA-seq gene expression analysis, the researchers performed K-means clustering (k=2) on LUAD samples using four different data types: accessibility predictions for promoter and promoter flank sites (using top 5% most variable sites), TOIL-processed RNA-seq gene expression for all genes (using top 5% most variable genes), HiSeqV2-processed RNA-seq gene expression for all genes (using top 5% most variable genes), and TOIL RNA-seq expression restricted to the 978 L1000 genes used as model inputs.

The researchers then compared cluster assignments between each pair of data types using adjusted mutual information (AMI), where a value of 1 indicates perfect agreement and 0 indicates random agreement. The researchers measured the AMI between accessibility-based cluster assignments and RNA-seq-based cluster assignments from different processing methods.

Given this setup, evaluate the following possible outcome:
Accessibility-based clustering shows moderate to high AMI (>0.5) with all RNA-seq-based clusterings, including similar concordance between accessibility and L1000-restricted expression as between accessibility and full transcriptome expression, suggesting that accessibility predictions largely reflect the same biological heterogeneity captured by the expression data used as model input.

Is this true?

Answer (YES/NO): NO